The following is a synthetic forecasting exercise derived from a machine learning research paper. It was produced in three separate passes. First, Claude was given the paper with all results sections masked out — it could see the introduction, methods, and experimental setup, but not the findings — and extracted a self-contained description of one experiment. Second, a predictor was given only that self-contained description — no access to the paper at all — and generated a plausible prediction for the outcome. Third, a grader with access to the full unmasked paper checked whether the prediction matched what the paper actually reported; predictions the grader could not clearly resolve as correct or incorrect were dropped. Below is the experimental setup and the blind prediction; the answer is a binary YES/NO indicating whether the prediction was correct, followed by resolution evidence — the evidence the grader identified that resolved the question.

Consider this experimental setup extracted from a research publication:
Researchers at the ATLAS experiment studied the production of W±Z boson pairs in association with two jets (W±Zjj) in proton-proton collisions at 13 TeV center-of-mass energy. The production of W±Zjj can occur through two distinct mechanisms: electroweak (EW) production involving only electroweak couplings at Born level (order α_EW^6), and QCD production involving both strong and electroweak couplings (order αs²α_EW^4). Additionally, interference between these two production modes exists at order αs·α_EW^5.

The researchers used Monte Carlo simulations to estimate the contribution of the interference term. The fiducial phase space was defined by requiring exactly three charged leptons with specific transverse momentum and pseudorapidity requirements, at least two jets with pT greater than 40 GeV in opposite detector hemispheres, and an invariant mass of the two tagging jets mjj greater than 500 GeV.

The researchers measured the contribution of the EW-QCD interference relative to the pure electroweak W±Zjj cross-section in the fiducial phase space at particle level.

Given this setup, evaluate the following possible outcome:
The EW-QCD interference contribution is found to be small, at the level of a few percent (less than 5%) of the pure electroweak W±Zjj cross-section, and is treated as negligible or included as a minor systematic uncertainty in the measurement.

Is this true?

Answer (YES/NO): NO